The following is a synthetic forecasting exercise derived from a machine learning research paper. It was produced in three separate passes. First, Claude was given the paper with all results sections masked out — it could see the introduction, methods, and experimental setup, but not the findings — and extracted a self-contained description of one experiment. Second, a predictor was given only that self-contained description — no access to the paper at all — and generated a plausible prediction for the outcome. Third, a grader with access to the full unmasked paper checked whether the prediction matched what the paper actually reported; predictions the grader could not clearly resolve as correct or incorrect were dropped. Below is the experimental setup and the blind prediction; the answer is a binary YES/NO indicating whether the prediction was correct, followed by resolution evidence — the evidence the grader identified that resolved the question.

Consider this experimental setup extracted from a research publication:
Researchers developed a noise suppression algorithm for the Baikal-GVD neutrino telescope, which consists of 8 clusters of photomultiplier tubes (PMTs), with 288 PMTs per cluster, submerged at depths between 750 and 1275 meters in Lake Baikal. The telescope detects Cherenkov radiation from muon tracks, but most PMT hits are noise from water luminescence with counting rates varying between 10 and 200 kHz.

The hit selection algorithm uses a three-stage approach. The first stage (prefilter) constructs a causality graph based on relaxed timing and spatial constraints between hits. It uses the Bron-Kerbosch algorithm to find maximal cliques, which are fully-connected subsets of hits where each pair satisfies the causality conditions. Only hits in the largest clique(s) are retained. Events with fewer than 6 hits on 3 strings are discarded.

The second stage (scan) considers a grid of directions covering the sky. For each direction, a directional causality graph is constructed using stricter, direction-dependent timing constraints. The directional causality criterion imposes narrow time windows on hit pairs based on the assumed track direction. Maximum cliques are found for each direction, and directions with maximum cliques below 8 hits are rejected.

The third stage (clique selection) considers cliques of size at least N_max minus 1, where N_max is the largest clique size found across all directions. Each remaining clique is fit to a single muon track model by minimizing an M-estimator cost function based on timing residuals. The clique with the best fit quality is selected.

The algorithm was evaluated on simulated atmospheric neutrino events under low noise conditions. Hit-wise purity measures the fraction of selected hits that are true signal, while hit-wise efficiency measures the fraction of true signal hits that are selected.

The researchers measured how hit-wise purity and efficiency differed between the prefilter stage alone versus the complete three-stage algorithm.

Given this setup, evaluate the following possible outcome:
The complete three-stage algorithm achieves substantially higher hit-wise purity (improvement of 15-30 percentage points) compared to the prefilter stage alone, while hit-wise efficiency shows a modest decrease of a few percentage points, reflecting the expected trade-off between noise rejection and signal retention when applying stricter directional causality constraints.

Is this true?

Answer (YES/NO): YES